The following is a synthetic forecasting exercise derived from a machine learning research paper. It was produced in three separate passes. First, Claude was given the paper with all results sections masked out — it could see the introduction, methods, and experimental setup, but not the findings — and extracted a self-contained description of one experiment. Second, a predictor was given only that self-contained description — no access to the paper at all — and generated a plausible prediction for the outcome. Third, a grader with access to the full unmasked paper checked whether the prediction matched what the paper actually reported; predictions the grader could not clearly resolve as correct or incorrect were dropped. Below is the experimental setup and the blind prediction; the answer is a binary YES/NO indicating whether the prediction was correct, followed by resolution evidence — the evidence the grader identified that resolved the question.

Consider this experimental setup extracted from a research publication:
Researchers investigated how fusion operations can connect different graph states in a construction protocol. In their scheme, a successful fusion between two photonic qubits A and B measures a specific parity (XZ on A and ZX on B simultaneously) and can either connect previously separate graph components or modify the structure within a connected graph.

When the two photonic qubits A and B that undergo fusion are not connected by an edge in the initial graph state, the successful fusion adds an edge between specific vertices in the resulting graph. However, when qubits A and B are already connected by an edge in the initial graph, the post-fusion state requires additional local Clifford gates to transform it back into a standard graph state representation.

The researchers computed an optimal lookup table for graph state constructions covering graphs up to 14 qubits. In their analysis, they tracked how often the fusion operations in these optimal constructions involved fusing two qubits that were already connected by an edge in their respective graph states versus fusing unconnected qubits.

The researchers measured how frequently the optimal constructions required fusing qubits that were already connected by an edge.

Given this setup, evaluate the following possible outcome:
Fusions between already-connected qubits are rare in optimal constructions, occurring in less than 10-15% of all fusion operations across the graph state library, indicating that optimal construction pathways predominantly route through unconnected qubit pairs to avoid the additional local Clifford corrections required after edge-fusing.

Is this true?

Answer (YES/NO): YES